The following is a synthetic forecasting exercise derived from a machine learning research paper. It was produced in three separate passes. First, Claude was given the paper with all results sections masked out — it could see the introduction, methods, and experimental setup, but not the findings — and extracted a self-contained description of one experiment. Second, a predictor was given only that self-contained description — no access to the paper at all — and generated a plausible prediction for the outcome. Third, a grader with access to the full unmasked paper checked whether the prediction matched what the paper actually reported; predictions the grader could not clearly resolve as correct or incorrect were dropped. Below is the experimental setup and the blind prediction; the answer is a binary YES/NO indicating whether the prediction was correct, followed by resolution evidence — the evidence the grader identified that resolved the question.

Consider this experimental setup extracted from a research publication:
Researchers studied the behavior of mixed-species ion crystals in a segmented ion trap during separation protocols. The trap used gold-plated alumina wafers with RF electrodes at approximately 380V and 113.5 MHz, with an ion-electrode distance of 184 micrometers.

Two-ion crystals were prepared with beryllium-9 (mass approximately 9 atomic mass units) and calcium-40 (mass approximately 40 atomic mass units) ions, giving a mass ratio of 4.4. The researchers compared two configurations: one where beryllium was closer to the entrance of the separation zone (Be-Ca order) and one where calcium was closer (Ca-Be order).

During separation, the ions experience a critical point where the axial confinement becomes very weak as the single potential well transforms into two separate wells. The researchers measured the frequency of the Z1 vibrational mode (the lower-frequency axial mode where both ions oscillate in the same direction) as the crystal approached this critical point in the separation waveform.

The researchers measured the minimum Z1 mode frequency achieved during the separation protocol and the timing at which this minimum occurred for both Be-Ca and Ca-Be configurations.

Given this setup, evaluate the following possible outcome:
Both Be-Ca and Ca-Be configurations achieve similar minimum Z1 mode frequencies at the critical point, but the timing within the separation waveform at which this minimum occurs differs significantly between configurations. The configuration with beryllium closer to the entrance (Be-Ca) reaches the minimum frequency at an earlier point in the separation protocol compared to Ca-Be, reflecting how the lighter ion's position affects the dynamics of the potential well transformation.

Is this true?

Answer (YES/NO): NO